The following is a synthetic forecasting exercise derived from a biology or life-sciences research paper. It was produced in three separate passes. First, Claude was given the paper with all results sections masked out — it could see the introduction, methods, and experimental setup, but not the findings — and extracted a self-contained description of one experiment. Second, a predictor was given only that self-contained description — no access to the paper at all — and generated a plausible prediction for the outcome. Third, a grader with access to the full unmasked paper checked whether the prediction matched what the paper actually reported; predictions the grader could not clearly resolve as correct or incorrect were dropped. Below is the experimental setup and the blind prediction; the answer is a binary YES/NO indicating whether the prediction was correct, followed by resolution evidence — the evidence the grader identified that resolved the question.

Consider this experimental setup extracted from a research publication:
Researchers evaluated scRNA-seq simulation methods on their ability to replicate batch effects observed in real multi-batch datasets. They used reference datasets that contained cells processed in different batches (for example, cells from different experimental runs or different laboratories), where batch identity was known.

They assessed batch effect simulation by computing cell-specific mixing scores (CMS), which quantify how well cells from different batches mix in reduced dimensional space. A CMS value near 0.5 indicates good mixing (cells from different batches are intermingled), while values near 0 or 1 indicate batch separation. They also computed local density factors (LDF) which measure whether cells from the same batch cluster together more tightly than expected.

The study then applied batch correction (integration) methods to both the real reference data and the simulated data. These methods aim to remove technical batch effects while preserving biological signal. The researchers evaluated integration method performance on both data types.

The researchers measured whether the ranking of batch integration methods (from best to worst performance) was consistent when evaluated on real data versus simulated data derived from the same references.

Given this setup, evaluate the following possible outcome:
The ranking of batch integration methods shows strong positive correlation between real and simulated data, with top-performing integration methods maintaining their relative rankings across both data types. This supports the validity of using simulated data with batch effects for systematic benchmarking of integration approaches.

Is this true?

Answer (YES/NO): NO